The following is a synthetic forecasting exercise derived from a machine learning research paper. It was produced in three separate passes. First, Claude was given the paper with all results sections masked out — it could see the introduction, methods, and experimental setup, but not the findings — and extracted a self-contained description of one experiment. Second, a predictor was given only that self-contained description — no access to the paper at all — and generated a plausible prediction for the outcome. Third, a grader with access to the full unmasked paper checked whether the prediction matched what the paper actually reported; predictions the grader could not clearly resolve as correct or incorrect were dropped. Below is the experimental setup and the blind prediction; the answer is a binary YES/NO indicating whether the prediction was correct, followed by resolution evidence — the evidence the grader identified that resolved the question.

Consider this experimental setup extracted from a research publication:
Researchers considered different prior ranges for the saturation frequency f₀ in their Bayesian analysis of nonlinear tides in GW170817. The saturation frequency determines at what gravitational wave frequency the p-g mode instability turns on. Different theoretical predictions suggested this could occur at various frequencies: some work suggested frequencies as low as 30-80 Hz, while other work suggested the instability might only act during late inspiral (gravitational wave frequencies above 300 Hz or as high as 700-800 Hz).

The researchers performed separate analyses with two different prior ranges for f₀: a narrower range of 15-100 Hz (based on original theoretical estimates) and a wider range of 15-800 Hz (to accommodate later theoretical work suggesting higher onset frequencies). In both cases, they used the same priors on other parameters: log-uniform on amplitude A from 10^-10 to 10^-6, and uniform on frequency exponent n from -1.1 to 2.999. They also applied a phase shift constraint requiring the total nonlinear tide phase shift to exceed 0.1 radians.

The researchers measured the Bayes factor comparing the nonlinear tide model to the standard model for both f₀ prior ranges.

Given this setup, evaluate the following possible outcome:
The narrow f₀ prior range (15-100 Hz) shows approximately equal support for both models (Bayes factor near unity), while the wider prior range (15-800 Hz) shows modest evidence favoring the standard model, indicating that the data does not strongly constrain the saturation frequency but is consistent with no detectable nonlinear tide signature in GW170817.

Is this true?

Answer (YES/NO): NO